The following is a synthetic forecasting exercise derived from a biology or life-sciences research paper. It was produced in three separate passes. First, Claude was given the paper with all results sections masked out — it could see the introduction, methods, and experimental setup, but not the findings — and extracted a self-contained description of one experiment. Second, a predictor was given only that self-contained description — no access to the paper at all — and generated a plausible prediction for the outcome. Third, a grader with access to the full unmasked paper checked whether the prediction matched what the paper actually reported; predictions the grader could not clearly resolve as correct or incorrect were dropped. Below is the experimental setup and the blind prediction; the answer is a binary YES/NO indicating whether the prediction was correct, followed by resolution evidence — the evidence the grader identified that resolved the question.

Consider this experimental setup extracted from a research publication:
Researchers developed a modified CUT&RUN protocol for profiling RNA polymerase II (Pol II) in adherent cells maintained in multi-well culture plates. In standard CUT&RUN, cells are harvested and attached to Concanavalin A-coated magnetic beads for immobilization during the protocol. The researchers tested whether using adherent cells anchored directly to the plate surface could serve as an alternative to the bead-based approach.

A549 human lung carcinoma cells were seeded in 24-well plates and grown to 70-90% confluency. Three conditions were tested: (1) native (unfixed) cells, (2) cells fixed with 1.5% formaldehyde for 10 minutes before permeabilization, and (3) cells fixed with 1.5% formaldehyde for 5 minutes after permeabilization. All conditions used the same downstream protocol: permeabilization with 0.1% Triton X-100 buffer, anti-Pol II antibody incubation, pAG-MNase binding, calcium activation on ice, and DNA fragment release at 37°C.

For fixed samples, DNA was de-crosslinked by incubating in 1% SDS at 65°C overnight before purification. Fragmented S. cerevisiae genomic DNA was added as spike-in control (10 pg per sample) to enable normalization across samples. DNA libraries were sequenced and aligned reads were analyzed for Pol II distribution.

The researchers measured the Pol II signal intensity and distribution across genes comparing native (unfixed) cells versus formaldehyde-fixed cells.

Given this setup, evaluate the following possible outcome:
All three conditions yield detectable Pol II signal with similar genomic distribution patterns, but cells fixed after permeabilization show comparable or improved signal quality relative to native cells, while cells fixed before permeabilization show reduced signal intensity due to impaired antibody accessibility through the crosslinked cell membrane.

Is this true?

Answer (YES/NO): NO